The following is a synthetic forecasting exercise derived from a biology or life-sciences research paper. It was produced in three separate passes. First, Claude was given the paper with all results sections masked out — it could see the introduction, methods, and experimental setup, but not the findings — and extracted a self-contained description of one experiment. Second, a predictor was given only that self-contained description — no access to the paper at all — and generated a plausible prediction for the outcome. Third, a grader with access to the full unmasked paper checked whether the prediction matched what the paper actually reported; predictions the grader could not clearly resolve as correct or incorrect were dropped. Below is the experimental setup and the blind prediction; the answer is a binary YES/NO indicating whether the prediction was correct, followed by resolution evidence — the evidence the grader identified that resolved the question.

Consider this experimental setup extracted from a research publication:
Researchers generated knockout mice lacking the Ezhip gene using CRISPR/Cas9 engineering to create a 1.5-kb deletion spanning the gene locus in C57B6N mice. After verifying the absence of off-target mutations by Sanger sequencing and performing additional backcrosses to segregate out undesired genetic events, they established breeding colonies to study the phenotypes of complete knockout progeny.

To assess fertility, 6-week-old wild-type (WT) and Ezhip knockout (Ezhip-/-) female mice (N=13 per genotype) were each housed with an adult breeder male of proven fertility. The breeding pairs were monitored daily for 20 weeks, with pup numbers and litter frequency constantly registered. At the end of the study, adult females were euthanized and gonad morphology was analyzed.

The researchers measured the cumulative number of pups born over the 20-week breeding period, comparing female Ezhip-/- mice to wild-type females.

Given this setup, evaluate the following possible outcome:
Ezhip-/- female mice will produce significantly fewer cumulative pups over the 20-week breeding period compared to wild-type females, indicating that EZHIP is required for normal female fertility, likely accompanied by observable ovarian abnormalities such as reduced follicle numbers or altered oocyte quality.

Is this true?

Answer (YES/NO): YES